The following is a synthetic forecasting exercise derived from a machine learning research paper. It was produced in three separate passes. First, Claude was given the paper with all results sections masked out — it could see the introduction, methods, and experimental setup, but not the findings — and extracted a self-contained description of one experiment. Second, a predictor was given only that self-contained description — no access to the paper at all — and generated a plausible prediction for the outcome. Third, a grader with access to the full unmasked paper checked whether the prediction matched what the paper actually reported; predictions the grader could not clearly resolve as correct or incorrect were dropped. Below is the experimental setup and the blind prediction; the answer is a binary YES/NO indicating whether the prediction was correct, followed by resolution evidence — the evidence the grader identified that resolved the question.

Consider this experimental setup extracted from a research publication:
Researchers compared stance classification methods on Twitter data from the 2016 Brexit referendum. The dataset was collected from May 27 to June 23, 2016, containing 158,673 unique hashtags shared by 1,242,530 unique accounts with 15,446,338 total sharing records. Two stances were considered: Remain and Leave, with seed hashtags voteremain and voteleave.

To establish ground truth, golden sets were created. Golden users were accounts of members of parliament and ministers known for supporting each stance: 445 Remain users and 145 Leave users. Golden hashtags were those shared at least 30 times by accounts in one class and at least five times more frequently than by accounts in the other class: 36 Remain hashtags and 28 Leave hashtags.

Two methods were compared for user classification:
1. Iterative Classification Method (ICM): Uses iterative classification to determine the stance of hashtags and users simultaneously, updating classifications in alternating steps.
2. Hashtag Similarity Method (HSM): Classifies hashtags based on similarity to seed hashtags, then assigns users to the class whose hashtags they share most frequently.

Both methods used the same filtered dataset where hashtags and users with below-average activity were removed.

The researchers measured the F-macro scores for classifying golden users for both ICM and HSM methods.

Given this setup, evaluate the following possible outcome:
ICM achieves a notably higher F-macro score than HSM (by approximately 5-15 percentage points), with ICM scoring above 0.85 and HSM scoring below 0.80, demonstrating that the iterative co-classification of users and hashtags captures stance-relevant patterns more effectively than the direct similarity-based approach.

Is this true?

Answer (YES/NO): NO